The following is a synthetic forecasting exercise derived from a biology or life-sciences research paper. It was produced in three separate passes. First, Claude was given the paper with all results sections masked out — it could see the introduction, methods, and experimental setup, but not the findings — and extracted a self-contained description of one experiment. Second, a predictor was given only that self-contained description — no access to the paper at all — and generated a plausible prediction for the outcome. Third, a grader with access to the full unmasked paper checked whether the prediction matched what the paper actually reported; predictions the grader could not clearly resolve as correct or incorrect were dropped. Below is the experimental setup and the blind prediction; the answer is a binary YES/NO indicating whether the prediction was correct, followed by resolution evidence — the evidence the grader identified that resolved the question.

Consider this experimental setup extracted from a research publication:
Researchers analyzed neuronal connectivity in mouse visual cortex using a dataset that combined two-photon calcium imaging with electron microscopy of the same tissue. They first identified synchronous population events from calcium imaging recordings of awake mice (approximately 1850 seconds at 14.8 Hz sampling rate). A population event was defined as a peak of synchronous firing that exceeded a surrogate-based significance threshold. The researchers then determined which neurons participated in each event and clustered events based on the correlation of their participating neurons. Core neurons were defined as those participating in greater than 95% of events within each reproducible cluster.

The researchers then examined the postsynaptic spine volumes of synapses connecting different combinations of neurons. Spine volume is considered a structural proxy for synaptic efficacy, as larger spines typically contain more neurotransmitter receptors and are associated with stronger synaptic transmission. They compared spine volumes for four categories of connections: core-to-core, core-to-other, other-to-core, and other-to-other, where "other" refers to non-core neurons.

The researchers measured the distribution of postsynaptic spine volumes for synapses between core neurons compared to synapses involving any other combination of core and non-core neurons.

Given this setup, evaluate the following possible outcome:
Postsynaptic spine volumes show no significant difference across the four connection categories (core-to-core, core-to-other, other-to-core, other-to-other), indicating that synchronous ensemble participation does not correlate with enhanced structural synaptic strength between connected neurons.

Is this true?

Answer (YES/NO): NO